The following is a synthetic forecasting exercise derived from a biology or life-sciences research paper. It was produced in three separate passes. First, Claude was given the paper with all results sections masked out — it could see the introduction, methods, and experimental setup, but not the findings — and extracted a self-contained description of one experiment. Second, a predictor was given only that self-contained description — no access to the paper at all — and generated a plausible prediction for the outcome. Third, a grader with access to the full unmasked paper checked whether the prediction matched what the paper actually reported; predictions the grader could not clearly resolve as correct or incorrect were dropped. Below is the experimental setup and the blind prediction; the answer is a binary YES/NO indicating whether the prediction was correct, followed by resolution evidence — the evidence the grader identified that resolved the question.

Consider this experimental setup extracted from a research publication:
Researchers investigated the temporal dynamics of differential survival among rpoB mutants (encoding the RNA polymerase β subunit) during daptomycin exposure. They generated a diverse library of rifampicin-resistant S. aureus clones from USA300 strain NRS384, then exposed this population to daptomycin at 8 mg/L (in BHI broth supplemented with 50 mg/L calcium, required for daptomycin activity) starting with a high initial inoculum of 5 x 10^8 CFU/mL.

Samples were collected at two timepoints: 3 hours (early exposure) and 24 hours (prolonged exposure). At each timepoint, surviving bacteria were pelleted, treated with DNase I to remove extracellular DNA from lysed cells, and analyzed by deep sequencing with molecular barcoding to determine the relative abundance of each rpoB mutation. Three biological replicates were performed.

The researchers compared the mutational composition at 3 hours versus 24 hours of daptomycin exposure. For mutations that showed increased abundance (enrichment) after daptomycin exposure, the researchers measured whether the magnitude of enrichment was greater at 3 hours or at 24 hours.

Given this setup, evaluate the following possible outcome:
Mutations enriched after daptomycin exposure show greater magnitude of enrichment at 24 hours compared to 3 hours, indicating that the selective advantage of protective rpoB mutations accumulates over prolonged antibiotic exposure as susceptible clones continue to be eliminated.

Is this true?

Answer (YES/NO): YES